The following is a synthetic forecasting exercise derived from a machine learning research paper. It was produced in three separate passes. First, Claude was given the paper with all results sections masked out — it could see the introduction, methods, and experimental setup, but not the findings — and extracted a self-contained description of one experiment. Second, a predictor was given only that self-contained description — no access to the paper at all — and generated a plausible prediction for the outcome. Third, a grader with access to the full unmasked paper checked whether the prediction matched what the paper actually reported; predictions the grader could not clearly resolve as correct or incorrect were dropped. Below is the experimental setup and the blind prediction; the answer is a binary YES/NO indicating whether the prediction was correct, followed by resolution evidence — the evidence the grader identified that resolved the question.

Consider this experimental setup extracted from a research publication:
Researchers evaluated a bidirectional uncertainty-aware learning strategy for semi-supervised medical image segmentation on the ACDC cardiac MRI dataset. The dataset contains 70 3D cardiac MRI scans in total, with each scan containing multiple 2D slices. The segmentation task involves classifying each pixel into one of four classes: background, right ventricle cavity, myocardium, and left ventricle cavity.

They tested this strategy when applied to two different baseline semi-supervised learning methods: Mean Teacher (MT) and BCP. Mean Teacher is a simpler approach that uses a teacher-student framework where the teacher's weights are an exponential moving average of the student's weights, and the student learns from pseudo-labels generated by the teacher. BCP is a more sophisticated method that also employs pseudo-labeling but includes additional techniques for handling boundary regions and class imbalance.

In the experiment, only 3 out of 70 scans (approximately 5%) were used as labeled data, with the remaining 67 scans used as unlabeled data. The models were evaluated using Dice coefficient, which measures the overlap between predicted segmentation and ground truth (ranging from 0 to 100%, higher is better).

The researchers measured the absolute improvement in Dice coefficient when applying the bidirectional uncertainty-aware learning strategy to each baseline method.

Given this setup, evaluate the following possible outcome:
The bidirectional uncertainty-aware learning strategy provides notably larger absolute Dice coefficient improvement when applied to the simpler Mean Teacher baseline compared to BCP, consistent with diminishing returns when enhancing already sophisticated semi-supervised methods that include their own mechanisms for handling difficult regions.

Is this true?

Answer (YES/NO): YES